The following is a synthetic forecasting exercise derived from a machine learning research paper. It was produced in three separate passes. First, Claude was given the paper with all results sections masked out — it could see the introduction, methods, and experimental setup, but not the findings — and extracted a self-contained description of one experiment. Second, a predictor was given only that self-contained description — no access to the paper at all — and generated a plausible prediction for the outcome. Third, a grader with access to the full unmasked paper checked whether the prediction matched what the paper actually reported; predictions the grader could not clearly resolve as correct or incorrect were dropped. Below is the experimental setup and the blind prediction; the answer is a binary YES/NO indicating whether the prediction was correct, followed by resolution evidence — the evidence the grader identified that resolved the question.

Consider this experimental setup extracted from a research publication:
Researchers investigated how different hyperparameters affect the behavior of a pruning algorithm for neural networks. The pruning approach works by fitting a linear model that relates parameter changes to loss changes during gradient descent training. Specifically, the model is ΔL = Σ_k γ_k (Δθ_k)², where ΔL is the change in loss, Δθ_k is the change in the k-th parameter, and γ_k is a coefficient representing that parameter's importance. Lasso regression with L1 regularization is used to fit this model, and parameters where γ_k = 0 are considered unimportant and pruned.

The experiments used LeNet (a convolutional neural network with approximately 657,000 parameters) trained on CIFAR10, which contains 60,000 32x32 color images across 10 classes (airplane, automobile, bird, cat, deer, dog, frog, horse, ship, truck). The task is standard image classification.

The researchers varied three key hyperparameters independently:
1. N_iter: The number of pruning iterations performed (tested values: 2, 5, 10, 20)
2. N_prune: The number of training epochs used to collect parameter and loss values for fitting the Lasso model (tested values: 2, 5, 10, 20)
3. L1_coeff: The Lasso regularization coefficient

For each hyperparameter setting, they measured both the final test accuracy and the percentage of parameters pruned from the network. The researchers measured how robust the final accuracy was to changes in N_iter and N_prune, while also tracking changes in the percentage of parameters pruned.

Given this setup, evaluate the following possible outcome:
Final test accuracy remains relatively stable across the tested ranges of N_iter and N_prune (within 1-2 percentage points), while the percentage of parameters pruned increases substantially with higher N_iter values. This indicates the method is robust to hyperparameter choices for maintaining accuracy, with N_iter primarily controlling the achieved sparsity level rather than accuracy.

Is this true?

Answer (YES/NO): NO